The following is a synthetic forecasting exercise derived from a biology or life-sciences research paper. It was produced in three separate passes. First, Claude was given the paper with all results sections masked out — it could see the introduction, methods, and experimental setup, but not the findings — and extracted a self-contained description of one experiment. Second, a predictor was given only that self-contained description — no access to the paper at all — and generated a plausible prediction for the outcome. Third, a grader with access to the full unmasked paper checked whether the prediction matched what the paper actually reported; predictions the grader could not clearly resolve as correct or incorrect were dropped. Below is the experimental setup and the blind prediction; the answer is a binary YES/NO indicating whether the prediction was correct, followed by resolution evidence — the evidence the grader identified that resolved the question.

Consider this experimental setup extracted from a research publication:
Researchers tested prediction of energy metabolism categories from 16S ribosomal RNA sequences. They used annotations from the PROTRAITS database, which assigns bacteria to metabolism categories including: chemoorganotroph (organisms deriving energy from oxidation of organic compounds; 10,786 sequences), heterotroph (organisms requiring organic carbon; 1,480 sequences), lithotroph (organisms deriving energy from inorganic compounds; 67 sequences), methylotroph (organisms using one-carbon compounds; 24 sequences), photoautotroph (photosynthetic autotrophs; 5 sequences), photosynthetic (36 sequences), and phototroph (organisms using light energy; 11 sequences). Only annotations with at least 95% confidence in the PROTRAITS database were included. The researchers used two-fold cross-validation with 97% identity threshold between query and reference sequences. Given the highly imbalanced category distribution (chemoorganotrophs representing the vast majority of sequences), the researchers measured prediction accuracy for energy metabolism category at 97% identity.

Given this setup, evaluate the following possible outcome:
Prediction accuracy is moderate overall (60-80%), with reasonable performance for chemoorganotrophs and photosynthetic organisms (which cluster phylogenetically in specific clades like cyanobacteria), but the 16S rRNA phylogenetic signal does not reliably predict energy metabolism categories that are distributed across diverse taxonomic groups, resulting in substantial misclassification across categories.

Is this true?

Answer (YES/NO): NO